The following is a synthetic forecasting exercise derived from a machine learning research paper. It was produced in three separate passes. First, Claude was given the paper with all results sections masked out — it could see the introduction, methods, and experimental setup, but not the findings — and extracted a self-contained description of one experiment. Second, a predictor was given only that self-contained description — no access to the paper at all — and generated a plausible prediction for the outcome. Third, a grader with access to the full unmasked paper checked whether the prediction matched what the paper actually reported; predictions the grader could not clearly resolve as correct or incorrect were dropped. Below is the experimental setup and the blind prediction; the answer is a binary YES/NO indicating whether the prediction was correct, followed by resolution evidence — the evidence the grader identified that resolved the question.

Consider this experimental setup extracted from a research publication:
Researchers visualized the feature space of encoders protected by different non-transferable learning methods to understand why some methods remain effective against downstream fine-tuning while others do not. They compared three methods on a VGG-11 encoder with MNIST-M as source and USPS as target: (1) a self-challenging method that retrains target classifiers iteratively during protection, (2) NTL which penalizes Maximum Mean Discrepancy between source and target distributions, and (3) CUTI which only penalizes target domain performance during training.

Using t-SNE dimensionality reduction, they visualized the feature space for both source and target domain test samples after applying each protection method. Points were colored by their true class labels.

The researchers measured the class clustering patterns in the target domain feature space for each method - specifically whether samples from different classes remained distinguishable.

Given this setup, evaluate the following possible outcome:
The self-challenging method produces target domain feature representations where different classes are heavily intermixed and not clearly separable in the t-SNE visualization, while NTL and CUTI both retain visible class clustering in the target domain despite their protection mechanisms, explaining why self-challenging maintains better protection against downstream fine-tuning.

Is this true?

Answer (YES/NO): YES